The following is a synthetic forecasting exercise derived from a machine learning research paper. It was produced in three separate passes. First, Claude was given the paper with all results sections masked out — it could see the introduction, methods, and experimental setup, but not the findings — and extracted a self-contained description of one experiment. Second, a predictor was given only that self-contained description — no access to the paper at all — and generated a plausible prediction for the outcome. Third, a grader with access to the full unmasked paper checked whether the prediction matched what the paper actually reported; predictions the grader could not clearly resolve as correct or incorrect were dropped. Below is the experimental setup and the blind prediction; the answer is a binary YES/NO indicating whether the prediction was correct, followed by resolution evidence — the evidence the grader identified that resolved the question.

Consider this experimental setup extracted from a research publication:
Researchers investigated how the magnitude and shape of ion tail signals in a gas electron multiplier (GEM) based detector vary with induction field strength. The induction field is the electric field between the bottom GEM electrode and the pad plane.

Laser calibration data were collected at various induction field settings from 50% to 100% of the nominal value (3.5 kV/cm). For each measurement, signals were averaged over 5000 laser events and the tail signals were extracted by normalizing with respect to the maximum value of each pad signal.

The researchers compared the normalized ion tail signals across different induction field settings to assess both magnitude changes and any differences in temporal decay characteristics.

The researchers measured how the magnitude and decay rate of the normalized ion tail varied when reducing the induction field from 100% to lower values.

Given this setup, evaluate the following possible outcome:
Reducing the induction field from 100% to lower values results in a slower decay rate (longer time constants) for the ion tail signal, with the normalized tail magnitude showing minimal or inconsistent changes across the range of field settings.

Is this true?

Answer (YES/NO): NO